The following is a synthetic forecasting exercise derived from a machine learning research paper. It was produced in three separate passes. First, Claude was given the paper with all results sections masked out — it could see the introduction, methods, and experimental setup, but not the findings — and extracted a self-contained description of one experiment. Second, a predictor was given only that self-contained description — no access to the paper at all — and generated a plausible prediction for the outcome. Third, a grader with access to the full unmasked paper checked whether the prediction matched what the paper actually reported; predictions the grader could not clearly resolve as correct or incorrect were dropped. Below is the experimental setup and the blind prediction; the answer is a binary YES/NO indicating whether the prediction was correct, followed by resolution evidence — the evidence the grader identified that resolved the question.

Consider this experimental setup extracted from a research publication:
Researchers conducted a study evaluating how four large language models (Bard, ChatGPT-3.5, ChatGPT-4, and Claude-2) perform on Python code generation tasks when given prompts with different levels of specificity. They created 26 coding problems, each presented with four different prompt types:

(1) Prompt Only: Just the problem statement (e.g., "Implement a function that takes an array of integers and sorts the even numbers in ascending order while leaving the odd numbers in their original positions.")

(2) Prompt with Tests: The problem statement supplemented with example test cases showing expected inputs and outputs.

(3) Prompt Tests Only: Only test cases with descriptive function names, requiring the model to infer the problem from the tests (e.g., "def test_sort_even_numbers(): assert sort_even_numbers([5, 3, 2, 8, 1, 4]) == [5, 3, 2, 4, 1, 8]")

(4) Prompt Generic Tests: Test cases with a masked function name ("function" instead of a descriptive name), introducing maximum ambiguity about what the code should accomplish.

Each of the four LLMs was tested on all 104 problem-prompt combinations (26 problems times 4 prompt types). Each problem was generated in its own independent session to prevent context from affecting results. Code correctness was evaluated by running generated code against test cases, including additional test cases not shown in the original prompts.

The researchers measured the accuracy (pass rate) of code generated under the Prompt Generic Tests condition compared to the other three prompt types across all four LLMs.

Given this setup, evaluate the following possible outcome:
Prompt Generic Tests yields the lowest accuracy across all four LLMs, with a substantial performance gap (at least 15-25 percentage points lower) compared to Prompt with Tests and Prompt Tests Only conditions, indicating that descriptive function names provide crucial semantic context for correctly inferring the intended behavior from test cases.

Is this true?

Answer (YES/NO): NO